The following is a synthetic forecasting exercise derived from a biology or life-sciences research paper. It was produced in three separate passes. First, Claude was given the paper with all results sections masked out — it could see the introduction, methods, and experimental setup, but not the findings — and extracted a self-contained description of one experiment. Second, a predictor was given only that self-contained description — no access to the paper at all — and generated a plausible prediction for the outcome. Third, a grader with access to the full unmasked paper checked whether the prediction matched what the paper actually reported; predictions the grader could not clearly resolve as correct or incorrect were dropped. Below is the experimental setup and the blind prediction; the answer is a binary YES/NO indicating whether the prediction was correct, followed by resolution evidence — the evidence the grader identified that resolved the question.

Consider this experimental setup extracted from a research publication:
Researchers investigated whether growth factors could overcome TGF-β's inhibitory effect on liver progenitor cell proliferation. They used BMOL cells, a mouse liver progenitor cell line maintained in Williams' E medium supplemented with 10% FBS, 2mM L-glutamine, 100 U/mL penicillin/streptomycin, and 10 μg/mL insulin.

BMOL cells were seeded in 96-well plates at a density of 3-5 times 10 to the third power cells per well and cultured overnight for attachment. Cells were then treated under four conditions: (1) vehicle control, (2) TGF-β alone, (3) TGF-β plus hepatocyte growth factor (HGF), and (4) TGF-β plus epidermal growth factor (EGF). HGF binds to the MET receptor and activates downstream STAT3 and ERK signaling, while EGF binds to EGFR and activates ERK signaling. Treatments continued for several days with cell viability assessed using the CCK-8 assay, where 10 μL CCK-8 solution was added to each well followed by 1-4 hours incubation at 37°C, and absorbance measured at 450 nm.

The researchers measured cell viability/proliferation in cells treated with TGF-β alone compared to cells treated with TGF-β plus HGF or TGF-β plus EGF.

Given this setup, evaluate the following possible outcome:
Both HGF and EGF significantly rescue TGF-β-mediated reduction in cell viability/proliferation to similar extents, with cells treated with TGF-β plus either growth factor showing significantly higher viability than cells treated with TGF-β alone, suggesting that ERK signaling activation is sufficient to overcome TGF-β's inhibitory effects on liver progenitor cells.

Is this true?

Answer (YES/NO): NO